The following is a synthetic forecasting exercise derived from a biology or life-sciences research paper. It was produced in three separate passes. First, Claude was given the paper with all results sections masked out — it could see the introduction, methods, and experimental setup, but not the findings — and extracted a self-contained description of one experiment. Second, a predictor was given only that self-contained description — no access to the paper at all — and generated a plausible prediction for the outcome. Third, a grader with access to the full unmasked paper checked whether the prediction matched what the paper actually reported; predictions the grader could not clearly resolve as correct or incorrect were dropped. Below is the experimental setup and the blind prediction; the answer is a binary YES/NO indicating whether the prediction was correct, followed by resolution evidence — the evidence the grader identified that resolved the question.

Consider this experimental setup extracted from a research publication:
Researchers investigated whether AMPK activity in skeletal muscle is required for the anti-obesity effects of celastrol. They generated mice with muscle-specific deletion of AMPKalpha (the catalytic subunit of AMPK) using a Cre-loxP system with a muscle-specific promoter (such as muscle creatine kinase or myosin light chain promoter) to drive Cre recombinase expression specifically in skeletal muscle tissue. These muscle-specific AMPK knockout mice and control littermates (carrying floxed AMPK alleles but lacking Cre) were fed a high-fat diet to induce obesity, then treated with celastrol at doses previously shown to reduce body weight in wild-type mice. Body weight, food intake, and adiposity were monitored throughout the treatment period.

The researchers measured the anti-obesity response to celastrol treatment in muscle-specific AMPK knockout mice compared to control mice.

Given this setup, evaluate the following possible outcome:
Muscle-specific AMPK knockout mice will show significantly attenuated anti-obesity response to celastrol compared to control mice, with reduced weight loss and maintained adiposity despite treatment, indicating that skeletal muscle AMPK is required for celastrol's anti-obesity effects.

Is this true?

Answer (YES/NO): YES